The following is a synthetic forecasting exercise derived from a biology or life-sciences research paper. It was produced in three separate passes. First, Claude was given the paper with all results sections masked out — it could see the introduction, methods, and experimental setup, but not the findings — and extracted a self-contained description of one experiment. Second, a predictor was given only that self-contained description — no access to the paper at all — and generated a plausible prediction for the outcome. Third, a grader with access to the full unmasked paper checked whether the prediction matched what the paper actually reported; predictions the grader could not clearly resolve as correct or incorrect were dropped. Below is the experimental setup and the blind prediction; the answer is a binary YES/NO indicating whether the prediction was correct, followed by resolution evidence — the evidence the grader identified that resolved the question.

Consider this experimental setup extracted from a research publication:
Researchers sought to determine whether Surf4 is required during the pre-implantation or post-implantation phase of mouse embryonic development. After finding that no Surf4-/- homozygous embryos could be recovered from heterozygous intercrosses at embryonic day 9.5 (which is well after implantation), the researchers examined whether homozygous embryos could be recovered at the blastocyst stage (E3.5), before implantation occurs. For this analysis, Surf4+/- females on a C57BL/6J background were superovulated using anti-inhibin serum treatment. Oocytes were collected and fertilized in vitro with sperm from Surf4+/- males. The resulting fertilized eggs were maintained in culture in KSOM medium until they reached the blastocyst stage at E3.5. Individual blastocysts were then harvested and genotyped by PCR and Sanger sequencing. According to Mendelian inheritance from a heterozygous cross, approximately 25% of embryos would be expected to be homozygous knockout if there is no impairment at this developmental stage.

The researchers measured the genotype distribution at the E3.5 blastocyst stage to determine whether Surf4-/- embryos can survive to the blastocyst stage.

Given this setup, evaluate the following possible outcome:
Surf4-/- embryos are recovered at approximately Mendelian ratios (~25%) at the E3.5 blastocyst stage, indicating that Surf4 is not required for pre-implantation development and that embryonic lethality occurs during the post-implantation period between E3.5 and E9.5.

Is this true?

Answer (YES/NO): YES